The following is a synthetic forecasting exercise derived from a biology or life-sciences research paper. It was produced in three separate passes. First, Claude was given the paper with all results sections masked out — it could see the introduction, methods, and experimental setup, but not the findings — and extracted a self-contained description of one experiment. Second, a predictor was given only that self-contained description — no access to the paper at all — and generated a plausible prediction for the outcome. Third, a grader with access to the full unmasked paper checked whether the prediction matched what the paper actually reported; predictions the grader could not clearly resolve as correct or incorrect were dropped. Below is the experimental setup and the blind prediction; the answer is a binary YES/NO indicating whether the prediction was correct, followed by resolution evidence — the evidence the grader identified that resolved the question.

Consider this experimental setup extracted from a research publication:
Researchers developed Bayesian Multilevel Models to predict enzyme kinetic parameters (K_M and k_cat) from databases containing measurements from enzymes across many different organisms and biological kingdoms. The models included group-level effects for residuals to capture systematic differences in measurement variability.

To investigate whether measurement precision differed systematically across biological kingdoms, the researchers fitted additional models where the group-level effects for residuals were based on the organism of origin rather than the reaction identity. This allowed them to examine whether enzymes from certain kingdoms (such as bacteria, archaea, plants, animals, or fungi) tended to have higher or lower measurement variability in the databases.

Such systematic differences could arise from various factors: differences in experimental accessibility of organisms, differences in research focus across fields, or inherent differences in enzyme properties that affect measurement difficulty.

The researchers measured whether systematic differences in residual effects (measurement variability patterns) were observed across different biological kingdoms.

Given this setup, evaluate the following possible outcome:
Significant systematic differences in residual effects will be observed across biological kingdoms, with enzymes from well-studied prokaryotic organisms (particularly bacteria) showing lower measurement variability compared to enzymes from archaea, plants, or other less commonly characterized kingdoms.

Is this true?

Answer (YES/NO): NO